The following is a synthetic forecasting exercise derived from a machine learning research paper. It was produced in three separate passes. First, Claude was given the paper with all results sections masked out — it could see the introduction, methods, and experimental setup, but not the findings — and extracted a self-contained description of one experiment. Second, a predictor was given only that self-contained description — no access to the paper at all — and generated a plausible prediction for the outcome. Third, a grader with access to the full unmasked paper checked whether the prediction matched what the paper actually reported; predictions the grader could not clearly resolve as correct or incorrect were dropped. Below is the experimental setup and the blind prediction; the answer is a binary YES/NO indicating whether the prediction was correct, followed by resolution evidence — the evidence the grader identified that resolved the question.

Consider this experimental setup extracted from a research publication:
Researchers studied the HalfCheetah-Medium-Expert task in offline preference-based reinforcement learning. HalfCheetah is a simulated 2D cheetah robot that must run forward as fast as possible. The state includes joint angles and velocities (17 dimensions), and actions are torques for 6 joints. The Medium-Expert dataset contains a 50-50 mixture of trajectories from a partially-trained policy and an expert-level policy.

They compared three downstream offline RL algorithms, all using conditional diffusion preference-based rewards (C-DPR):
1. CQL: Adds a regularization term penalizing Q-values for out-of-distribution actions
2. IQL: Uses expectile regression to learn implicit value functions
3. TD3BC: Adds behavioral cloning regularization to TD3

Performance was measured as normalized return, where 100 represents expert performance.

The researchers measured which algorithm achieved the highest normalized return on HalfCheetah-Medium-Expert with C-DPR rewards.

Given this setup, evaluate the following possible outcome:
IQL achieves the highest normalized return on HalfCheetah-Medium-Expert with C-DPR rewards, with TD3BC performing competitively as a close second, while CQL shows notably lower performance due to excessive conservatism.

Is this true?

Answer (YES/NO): NO